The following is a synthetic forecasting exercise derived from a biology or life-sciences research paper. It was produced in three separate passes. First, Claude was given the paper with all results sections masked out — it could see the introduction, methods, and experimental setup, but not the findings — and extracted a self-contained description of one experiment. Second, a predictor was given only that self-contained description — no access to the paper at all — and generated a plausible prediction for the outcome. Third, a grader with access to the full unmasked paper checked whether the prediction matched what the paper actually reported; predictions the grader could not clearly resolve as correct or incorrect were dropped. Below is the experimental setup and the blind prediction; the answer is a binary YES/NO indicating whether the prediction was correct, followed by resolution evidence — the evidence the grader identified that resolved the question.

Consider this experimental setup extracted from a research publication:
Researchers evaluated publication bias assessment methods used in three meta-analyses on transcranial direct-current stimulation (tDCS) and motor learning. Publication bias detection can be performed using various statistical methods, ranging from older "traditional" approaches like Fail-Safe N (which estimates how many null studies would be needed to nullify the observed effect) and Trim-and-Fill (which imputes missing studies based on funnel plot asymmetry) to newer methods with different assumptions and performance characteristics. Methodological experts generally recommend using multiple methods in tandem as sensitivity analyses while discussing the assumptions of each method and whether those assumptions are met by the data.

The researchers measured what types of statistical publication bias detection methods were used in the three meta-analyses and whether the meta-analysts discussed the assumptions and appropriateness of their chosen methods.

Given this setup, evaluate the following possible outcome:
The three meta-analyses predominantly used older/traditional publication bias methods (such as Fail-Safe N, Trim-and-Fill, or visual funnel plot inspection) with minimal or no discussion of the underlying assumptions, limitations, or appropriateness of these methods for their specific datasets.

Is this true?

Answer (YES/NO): YES